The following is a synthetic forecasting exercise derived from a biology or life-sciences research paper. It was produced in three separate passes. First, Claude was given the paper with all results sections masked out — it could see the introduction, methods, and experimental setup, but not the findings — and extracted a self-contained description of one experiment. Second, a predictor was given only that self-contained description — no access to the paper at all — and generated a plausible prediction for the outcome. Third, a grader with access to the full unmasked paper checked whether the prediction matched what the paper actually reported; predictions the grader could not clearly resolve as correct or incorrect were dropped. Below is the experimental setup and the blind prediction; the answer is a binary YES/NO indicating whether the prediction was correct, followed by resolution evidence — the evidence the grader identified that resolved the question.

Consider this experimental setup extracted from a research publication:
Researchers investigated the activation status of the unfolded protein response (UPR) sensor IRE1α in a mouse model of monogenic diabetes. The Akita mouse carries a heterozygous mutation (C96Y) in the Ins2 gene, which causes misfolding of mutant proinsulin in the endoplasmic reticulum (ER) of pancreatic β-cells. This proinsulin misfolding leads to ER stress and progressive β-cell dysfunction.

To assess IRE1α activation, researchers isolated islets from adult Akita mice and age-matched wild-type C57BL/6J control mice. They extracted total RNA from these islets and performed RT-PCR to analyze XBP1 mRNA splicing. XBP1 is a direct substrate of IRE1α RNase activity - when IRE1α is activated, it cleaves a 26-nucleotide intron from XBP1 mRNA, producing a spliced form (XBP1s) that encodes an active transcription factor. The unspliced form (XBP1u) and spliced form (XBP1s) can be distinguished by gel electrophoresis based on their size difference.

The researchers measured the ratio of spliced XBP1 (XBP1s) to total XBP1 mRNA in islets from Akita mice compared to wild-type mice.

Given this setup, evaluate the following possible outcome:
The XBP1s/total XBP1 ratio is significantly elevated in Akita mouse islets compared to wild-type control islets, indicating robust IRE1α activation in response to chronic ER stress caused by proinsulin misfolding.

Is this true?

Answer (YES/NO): YES